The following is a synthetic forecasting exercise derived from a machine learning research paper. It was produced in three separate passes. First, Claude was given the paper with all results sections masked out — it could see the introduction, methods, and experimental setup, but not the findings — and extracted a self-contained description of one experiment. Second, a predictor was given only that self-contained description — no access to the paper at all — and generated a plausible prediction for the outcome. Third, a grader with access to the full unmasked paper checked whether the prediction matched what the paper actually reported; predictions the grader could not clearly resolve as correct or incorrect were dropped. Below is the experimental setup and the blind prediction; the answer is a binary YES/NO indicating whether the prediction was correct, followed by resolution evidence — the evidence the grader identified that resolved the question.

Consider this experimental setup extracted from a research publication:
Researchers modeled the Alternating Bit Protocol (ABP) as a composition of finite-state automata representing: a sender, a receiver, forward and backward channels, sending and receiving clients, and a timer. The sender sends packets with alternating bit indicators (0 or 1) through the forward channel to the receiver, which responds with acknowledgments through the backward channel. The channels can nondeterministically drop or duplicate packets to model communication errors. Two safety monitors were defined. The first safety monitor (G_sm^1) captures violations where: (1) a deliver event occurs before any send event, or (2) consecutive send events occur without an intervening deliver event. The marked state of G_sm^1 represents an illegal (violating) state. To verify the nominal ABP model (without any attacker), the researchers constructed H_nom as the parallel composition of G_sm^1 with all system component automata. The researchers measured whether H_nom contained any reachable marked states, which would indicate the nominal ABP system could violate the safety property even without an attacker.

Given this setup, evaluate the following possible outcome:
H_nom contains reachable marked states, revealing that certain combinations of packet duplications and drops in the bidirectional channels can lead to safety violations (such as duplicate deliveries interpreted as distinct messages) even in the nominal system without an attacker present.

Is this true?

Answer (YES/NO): NO